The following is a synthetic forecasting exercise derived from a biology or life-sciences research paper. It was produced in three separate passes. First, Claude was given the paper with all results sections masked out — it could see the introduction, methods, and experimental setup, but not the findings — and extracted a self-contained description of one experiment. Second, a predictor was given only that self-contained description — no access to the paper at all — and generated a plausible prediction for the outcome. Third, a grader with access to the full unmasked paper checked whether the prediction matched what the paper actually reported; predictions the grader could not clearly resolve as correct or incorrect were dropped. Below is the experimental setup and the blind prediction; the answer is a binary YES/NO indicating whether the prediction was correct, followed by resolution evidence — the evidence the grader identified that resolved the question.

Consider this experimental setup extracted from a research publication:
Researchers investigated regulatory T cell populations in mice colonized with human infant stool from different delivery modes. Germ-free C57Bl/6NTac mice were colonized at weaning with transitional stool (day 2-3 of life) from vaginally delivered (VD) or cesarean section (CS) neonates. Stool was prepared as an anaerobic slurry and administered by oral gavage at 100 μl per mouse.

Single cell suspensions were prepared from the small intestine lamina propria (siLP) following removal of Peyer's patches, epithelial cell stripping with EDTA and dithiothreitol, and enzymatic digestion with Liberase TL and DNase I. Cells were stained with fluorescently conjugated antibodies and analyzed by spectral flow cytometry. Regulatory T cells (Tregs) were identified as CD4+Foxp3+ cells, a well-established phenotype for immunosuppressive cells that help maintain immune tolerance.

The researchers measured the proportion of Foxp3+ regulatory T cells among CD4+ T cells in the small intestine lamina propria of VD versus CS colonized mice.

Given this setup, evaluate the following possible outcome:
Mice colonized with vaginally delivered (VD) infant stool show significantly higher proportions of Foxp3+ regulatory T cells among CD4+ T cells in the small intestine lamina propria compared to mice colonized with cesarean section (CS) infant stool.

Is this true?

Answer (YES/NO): NO